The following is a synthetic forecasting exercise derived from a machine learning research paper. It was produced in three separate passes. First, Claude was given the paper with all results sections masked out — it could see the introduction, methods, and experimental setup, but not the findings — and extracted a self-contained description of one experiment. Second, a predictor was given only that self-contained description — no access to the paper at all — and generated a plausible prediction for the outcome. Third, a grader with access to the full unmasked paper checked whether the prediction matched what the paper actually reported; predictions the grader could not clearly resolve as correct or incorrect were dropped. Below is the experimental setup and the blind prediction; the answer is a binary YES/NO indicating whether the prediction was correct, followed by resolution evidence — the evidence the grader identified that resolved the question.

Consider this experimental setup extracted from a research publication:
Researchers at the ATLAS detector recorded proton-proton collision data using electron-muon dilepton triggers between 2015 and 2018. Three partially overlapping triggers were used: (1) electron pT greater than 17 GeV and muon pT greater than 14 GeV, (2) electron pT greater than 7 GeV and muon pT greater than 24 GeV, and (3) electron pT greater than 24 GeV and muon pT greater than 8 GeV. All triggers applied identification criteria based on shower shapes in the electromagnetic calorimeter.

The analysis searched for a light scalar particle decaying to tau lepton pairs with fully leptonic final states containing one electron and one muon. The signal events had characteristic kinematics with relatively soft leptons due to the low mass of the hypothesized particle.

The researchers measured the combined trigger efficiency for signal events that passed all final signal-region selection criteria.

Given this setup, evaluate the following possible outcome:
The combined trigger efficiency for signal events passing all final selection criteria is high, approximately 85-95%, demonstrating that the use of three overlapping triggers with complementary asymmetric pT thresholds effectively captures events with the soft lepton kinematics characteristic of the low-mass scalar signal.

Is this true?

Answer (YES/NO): NO